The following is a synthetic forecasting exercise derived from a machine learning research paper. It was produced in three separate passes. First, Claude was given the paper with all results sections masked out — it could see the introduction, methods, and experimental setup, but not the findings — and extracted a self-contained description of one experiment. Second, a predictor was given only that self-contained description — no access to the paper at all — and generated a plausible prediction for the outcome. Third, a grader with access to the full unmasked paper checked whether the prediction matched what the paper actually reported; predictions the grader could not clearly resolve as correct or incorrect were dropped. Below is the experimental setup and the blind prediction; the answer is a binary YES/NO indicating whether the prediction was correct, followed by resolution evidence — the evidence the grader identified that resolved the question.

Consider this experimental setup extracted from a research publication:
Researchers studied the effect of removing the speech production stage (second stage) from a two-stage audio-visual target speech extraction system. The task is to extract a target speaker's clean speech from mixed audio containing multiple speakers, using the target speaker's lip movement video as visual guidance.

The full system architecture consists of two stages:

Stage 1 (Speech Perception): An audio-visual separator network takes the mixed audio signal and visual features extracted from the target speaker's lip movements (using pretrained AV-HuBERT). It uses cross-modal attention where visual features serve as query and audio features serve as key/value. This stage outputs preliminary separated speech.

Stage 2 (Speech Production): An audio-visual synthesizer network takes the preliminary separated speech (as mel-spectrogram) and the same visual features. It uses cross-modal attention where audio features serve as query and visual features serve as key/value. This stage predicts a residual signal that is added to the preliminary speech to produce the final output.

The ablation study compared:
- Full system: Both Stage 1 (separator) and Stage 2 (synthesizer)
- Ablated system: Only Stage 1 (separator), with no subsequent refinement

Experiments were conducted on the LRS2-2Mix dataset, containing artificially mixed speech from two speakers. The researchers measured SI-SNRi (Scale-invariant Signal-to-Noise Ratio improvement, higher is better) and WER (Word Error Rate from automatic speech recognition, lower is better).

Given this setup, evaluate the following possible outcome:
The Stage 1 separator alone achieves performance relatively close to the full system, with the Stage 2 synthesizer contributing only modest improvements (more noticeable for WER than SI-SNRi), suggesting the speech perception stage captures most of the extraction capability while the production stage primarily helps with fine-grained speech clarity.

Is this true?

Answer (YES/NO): NO